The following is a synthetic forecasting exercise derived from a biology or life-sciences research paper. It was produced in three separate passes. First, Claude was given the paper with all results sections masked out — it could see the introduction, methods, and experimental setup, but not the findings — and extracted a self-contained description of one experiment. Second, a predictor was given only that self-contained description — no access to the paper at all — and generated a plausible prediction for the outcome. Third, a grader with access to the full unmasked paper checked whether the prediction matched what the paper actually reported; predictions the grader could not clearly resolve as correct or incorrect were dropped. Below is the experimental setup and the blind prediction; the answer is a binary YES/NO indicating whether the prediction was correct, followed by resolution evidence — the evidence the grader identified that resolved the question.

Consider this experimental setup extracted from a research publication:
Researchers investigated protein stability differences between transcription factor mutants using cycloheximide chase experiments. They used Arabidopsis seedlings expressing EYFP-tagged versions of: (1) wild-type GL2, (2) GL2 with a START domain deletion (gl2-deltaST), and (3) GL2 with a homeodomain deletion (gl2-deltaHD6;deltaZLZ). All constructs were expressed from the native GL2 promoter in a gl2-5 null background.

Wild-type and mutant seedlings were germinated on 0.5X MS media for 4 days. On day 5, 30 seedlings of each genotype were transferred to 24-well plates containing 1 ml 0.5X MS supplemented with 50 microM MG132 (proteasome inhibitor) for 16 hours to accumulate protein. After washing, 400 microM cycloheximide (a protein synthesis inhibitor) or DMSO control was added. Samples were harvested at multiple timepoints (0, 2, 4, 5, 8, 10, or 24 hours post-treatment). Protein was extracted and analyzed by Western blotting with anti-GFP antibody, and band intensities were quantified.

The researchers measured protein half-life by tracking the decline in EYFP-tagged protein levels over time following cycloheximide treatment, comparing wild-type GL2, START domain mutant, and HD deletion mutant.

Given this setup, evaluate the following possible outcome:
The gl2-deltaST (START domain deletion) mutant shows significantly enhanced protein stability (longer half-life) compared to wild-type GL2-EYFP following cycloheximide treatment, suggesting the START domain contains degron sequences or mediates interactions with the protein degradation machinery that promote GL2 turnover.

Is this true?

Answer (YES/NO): NO